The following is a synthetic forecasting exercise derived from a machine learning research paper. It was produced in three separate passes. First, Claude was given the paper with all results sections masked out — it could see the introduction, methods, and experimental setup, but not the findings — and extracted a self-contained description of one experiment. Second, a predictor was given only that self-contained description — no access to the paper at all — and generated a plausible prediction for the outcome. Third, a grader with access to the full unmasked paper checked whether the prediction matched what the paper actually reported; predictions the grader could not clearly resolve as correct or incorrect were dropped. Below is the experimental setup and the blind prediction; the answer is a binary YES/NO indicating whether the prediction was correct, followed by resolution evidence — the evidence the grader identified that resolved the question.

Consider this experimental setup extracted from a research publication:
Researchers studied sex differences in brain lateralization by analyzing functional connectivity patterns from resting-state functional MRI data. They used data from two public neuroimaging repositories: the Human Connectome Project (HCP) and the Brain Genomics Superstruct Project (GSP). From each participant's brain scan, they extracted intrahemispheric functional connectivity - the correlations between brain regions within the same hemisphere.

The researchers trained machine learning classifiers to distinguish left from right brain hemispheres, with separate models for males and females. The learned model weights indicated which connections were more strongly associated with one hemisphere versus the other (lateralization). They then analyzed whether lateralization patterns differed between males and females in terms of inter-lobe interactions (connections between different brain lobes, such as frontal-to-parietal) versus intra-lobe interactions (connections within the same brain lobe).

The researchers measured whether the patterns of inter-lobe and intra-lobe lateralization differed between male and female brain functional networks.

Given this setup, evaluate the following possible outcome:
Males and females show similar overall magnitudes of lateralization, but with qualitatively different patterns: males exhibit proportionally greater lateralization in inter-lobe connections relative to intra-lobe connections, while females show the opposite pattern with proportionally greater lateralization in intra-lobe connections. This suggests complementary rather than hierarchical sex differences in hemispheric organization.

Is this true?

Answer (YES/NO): NO